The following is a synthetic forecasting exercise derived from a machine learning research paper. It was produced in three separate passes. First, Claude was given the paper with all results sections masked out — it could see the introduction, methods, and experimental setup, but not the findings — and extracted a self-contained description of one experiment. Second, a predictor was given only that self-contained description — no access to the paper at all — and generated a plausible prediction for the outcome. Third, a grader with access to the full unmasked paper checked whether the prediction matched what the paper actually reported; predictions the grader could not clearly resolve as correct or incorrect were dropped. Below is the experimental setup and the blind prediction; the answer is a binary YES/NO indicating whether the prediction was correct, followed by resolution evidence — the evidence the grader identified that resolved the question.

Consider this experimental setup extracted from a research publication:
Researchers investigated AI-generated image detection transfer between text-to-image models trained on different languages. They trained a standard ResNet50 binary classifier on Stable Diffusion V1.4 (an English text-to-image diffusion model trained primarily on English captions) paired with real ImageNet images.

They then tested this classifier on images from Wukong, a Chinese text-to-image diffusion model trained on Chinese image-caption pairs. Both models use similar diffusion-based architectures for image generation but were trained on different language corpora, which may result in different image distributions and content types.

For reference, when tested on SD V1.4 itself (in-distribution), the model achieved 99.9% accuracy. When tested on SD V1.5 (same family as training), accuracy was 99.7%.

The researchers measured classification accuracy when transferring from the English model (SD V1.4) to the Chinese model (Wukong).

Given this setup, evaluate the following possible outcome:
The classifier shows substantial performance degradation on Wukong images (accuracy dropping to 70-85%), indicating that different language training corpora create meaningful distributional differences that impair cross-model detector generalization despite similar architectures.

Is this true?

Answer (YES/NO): NO